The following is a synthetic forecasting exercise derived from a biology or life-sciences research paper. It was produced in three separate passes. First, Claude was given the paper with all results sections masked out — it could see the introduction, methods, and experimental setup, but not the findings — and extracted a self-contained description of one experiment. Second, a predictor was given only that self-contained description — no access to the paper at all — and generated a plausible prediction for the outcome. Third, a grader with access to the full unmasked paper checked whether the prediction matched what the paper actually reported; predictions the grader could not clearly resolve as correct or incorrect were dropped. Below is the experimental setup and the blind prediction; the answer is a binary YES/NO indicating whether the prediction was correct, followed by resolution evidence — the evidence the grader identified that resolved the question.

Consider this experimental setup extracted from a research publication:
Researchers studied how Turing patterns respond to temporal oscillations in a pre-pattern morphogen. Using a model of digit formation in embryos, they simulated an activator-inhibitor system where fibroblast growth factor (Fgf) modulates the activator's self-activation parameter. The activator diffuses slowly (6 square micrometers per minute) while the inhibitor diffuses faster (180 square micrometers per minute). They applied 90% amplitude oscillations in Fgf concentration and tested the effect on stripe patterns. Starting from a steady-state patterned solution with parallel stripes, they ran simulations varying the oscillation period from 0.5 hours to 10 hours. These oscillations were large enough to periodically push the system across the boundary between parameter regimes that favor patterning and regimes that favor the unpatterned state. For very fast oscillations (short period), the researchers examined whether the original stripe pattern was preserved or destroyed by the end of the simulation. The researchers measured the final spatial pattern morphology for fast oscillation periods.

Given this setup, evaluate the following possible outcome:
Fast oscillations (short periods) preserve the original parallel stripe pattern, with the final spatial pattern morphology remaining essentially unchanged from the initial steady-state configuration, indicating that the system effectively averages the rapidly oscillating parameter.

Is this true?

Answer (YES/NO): YES